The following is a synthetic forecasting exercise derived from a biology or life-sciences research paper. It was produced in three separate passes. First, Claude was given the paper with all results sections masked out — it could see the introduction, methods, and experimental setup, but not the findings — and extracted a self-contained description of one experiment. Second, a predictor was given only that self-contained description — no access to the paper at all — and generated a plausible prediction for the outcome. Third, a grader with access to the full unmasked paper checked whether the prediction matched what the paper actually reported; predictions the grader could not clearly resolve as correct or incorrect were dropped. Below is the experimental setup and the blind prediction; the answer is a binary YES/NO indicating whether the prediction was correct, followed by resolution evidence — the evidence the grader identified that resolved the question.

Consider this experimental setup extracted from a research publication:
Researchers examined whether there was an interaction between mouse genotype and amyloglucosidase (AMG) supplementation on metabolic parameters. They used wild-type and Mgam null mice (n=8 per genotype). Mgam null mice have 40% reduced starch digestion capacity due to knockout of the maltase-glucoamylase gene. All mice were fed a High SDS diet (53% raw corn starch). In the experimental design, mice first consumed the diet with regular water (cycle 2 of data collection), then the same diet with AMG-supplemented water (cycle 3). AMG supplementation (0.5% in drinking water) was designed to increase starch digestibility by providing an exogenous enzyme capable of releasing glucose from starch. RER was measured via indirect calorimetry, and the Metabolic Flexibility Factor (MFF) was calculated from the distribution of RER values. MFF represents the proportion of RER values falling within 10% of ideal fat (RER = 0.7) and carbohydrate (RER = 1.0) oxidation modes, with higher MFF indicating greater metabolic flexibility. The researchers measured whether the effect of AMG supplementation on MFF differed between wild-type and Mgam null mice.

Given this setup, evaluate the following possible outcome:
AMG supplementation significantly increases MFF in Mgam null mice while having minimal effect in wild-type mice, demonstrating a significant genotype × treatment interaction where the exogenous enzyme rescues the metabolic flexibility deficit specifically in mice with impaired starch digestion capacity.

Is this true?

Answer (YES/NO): NO